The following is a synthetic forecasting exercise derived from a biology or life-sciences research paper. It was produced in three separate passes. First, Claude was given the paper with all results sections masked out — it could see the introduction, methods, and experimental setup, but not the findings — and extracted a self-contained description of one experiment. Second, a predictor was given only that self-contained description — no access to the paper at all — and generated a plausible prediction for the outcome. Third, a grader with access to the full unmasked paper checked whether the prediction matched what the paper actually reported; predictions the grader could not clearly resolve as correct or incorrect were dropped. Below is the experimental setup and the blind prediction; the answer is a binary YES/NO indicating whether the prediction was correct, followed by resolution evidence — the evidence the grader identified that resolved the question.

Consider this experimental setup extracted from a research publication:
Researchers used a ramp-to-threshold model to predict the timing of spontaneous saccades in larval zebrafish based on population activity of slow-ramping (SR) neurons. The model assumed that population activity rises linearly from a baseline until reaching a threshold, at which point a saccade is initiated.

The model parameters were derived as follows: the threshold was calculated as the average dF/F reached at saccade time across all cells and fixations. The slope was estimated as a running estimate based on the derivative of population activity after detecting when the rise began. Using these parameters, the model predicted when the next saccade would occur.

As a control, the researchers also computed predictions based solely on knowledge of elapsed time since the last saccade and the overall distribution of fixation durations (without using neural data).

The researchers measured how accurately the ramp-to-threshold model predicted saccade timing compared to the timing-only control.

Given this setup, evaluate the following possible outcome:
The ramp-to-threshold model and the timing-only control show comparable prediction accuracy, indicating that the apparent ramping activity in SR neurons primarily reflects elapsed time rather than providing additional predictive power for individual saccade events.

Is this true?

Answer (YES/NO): NO